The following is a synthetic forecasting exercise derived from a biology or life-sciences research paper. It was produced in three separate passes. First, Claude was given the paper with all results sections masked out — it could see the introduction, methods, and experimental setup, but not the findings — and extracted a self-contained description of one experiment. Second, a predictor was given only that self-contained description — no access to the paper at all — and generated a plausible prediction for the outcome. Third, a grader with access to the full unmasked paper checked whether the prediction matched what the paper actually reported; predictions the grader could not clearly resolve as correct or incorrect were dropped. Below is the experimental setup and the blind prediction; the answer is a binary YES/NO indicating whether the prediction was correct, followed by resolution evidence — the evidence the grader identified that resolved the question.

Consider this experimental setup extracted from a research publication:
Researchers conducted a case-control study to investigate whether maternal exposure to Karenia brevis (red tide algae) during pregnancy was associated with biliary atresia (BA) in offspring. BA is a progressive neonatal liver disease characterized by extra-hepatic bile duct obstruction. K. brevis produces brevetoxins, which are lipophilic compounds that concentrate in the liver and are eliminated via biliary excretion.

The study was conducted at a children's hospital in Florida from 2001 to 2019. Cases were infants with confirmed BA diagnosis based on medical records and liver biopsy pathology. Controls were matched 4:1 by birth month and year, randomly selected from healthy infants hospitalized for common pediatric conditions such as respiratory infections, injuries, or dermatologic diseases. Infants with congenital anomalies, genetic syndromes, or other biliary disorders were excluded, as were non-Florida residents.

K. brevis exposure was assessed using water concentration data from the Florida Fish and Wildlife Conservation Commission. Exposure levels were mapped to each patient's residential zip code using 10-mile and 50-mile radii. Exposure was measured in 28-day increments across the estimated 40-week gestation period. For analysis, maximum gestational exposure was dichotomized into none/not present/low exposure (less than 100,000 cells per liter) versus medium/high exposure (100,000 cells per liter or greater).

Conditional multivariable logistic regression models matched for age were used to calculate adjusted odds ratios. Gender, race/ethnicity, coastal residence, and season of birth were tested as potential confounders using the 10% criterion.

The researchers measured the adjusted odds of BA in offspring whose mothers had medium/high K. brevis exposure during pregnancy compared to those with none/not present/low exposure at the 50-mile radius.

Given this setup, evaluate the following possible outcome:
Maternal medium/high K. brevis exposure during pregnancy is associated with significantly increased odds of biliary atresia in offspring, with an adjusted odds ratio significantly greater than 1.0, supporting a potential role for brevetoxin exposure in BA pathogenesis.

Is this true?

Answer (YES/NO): NO